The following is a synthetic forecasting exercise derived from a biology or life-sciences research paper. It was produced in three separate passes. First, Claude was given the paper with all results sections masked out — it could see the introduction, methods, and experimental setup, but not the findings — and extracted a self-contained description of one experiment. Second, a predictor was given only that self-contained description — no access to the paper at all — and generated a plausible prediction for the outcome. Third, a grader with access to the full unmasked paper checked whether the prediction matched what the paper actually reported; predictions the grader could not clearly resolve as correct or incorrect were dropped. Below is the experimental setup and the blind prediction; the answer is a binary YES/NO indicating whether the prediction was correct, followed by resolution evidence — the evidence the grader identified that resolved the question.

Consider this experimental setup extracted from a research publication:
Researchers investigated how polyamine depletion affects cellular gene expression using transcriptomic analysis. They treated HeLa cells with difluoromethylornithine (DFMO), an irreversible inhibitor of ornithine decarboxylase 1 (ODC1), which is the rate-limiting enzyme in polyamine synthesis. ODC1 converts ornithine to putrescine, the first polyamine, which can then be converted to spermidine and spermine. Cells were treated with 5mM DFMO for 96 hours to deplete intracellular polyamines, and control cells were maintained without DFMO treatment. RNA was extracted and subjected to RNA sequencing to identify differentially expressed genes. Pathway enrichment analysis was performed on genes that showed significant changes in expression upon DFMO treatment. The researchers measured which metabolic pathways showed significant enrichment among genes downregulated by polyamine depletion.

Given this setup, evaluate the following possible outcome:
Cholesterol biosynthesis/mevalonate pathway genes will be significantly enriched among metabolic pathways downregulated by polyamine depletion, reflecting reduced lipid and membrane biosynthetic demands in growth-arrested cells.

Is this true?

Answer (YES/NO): YES